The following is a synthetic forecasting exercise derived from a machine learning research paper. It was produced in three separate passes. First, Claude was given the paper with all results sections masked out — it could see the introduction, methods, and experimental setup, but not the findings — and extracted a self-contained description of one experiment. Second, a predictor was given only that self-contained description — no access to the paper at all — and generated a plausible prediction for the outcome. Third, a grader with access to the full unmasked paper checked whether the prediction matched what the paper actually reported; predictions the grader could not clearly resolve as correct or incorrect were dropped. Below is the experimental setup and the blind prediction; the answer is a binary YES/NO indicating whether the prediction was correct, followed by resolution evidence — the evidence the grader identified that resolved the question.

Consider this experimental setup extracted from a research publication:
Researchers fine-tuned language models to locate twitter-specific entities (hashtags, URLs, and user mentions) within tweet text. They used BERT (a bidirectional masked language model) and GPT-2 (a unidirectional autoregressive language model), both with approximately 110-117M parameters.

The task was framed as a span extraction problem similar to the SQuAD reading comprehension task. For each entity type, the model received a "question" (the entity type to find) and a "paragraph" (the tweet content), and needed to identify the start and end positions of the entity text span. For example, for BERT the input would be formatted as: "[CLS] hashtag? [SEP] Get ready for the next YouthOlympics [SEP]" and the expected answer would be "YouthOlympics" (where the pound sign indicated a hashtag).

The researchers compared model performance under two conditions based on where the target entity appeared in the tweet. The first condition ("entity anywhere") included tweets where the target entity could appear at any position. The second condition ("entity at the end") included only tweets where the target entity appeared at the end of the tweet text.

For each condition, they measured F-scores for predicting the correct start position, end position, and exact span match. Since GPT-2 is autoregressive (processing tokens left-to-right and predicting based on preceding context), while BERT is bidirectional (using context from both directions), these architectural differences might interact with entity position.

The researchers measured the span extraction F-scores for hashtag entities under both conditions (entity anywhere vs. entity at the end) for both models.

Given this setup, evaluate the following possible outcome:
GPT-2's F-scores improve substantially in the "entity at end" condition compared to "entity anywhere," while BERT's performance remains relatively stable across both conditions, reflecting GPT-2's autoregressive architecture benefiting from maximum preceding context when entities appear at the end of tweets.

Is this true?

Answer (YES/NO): NO